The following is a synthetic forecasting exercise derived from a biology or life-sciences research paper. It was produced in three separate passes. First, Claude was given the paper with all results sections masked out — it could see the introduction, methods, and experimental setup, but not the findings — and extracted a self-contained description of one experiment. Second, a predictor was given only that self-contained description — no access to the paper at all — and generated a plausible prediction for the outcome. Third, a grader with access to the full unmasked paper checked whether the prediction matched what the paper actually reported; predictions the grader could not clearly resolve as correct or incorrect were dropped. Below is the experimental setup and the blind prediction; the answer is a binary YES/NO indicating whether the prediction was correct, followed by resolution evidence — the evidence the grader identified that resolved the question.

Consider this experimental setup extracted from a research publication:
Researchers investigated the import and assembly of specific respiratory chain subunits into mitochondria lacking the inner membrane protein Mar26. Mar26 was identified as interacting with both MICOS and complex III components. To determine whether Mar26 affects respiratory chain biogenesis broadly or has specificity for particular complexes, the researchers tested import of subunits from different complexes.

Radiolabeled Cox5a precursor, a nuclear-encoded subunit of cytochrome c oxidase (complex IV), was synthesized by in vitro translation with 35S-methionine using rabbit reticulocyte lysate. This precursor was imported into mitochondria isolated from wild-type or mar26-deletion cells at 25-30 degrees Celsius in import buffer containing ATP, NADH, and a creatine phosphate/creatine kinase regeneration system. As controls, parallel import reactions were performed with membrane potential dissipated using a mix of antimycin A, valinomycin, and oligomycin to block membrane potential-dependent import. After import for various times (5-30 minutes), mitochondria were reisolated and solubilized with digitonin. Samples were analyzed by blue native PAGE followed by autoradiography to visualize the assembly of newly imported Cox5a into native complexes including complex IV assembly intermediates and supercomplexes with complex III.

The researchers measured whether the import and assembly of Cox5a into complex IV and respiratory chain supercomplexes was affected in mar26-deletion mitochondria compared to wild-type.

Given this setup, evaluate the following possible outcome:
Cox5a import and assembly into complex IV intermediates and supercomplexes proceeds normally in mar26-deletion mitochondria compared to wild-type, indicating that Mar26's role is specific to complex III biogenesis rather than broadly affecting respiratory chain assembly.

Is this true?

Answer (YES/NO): YES